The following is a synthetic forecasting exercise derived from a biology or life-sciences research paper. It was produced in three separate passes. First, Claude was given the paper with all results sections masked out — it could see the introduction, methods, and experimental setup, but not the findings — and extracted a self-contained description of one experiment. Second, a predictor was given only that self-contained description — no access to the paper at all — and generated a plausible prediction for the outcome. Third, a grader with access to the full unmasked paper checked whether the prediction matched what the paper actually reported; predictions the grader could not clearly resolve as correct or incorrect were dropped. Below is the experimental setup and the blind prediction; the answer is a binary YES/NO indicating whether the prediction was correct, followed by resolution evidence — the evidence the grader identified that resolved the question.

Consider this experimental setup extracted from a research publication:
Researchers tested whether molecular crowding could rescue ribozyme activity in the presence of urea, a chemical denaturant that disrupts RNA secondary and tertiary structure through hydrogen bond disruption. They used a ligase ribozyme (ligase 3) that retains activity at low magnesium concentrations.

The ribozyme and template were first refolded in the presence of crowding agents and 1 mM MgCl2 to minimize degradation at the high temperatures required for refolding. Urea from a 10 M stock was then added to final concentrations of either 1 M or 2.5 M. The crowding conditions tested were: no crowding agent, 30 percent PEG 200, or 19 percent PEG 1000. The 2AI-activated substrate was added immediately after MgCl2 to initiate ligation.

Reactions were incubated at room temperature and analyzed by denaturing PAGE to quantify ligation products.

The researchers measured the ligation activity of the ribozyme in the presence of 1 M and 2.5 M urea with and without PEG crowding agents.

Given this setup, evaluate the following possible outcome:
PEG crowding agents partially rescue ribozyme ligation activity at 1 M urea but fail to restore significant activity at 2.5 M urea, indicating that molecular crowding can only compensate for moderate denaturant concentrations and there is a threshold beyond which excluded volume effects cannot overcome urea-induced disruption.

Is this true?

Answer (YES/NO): NO